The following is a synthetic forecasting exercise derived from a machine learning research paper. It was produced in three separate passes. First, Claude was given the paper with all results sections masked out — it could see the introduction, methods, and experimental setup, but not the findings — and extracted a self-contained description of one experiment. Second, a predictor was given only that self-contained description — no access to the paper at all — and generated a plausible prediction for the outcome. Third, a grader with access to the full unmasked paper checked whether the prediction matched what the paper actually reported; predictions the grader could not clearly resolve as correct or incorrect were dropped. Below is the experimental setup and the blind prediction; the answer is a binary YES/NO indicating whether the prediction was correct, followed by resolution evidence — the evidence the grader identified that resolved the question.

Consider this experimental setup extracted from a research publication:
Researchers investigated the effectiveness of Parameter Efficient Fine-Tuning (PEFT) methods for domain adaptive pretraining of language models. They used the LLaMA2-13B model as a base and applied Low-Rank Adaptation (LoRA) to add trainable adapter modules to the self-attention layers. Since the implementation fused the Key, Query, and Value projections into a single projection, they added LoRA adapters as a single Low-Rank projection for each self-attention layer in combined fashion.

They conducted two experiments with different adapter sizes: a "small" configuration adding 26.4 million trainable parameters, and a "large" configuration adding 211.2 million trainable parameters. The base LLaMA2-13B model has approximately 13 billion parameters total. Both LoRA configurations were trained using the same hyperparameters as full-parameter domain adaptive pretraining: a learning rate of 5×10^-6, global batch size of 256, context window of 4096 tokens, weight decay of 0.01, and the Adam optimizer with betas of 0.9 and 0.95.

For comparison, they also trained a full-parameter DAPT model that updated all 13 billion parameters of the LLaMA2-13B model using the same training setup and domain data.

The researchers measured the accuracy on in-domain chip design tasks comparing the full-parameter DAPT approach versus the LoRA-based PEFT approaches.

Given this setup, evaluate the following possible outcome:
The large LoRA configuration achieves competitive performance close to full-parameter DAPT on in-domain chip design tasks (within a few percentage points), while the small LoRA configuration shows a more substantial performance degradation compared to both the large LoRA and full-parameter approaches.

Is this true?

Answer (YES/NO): NO